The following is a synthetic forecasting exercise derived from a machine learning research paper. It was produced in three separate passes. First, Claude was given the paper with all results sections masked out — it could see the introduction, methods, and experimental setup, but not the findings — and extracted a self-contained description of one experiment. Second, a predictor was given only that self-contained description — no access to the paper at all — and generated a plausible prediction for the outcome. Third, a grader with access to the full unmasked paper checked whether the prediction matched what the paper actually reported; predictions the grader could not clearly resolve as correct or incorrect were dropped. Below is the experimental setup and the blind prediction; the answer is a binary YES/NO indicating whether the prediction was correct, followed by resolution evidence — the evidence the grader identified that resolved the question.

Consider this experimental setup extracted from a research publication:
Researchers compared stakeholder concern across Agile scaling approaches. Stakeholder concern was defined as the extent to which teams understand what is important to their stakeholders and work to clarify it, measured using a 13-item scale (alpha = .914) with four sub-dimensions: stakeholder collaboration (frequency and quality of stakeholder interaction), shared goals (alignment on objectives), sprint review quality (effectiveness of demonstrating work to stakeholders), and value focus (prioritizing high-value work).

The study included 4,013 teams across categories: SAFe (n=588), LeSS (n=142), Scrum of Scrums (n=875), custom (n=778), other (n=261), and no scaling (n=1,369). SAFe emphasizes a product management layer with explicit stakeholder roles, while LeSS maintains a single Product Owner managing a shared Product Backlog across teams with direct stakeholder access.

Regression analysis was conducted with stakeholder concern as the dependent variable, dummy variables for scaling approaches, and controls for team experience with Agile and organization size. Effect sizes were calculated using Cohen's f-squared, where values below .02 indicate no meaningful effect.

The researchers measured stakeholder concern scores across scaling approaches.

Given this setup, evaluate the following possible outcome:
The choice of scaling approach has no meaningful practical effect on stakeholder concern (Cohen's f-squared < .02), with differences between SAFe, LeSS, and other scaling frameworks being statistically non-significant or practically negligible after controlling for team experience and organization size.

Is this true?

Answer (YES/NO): YES